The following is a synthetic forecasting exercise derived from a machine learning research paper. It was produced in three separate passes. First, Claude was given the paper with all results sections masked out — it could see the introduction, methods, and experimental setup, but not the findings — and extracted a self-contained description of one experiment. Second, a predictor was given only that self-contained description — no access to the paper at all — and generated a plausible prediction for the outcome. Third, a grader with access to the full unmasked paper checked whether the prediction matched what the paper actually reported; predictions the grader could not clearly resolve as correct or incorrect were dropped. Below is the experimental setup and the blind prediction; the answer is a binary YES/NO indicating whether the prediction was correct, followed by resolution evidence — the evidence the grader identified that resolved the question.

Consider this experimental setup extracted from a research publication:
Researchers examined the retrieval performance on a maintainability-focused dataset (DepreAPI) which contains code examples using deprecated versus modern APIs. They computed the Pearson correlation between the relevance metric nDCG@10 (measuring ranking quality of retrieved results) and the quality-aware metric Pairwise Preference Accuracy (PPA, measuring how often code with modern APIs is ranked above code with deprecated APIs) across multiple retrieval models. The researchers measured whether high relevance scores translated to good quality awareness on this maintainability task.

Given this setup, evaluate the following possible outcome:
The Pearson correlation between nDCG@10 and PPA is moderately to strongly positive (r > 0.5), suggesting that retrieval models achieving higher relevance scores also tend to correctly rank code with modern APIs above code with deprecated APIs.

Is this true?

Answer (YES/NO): NO